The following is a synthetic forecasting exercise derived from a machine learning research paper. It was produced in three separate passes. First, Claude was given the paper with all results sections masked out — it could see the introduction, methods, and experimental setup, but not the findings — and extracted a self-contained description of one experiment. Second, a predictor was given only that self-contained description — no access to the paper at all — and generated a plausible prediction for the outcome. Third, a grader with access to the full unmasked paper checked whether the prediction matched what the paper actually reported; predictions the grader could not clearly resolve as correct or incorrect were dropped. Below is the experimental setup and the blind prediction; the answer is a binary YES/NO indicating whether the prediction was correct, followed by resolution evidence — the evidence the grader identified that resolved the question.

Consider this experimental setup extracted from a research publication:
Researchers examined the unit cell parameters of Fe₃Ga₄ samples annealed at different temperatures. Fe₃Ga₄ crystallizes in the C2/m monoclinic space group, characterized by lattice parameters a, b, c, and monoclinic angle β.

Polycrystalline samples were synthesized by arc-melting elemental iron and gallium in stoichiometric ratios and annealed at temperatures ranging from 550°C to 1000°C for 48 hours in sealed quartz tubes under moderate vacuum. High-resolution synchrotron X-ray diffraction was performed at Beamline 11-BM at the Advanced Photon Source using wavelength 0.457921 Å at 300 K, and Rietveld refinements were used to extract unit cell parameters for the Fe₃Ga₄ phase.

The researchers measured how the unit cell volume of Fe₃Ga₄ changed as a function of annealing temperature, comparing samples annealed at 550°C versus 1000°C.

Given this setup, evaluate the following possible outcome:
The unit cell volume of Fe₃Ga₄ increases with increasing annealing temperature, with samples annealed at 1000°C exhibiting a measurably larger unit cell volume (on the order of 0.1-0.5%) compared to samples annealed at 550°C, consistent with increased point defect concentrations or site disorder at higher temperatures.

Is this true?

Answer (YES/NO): NO